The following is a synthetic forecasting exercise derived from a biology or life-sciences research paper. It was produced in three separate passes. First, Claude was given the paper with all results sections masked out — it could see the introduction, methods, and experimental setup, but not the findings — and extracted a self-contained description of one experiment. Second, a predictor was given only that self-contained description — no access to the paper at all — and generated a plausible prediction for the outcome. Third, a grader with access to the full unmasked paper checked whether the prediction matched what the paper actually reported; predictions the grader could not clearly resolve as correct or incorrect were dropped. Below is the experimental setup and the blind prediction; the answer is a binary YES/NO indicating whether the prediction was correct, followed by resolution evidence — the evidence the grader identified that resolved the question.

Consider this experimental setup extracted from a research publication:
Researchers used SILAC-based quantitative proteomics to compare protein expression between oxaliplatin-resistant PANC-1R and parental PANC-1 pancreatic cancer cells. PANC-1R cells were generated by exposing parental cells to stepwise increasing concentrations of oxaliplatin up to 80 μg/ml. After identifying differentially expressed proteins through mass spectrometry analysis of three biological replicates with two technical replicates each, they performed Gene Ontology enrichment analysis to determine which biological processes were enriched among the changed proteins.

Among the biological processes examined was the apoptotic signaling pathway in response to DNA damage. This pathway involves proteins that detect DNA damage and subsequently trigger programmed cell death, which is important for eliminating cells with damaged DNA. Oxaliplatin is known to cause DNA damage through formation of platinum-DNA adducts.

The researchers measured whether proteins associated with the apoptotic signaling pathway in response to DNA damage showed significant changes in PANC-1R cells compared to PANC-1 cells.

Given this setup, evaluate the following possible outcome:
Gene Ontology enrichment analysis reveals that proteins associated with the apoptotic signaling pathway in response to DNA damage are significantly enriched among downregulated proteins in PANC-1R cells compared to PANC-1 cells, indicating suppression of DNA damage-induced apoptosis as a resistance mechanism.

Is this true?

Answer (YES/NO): YES